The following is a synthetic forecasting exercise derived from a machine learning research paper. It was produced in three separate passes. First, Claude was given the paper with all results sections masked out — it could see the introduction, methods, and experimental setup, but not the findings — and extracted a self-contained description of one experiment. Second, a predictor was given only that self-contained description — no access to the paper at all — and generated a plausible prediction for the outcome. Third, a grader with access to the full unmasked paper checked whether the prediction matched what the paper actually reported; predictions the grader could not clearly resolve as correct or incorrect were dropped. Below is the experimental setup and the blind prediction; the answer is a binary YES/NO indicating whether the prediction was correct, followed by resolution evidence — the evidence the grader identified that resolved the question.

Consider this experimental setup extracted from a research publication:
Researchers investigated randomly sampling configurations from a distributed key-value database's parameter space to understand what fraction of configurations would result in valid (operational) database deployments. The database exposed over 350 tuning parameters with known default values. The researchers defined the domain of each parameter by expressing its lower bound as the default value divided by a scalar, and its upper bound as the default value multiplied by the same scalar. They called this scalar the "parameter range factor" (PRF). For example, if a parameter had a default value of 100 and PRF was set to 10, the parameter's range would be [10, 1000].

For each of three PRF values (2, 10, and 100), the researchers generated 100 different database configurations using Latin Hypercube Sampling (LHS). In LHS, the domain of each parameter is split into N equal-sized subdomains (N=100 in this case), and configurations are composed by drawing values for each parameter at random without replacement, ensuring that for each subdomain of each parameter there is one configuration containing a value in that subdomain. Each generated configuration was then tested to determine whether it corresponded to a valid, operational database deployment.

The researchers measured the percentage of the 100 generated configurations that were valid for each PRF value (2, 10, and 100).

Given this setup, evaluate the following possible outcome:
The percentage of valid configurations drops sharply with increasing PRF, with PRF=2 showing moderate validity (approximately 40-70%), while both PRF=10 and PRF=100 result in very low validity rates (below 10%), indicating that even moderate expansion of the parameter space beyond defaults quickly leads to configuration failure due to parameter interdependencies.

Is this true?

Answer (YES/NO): NO